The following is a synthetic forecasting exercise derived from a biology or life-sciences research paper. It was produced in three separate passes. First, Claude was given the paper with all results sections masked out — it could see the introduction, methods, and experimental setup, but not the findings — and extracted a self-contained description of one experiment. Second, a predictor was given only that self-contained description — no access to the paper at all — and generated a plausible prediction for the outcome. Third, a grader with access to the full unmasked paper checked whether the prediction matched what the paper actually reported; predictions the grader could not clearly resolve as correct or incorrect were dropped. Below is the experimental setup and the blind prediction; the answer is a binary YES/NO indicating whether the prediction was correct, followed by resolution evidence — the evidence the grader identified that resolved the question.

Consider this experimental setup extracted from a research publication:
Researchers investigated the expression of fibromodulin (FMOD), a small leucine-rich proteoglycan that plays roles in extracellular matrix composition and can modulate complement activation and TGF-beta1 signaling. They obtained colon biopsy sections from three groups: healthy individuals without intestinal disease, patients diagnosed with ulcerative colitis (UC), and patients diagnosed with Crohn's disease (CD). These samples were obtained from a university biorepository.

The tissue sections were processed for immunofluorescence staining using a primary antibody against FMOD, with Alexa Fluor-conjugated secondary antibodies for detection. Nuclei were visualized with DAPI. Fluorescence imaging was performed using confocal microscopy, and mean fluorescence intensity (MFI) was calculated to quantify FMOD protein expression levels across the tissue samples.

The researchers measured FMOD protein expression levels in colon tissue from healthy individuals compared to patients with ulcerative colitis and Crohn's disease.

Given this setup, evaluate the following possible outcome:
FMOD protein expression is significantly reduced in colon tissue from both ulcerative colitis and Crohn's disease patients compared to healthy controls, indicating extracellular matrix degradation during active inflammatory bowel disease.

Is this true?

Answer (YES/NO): NO